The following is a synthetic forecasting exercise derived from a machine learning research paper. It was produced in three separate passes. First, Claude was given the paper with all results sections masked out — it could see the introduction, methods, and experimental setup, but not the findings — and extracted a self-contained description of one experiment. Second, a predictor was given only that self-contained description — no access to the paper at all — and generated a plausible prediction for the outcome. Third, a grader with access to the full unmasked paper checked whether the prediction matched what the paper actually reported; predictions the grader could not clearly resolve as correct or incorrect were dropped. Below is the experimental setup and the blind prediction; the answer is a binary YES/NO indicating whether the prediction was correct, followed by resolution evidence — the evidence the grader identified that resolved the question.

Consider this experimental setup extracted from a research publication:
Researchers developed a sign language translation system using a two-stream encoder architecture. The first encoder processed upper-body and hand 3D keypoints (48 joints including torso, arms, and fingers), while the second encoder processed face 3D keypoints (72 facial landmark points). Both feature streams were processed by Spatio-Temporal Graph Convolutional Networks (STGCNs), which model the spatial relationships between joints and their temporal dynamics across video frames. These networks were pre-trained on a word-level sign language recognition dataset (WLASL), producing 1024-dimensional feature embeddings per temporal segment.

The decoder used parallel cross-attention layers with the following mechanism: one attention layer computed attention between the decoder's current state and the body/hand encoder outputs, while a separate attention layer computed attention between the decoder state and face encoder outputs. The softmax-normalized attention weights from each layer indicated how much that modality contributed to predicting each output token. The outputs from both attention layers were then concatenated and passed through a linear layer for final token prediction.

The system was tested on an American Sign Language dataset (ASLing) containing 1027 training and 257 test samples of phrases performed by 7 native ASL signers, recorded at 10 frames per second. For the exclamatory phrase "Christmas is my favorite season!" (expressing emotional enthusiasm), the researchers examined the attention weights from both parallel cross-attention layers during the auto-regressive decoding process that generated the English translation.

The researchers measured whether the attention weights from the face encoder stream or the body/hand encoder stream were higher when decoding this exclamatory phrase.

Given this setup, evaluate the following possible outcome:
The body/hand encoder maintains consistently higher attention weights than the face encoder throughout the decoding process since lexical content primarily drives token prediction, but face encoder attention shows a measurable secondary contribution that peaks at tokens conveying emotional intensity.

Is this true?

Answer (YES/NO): NO